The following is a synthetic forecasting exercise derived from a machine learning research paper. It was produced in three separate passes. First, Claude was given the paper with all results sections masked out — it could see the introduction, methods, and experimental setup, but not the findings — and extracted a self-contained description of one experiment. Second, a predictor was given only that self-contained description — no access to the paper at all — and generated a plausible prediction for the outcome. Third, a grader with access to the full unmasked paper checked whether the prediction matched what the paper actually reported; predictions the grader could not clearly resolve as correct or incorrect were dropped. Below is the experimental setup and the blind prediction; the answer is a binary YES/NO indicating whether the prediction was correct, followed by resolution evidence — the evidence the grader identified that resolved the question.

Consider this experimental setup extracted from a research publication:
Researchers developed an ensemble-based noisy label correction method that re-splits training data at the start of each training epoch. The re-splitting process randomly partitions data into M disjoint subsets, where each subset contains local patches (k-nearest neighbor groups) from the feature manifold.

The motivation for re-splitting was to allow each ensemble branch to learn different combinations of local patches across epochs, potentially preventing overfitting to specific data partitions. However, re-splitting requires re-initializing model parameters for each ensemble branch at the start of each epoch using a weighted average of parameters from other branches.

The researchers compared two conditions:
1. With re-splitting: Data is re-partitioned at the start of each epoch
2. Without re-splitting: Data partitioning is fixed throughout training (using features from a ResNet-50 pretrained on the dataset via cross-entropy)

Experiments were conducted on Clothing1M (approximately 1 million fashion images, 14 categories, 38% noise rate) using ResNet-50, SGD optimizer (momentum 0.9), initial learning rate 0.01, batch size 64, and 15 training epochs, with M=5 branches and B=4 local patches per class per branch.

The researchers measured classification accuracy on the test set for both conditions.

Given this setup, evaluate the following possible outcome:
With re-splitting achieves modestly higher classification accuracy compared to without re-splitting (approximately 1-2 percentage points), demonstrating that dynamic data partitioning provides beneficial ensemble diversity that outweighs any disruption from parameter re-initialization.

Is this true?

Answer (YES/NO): NO